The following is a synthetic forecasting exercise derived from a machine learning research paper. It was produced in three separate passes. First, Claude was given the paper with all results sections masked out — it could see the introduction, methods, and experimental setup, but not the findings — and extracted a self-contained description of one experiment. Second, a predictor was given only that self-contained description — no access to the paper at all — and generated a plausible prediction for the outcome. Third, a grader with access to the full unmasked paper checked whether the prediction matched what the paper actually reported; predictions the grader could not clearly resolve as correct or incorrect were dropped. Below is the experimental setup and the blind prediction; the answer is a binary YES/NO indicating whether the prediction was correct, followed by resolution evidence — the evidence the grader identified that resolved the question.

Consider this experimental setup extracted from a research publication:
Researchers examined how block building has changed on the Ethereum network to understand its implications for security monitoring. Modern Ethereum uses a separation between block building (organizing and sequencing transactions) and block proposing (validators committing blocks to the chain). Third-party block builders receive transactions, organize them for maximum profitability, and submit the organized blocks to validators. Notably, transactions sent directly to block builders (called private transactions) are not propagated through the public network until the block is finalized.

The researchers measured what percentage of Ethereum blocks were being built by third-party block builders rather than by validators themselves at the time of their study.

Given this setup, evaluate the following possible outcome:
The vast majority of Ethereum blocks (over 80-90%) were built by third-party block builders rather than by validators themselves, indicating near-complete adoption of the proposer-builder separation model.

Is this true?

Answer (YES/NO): YES